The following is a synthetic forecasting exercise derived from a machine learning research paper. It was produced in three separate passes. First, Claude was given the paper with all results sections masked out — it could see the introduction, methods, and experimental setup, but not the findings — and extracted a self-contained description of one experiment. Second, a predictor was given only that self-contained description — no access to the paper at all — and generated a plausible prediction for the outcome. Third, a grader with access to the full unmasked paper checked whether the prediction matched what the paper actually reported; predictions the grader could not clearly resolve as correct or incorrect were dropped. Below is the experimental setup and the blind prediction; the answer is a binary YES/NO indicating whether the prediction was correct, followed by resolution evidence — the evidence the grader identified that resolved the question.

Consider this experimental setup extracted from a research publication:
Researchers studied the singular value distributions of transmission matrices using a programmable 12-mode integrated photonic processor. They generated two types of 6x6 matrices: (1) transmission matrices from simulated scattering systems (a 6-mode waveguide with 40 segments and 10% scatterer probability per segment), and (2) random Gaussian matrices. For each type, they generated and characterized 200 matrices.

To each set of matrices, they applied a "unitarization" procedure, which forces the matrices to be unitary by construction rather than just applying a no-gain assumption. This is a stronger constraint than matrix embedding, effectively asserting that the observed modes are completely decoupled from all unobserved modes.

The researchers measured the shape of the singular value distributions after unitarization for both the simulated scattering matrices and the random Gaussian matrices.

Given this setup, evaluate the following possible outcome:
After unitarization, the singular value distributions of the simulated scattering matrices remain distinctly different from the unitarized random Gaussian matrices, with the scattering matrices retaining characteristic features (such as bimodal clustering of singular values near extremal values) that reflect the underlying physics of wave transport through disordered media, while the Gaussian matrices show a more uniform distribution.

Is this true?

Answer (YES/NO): NO